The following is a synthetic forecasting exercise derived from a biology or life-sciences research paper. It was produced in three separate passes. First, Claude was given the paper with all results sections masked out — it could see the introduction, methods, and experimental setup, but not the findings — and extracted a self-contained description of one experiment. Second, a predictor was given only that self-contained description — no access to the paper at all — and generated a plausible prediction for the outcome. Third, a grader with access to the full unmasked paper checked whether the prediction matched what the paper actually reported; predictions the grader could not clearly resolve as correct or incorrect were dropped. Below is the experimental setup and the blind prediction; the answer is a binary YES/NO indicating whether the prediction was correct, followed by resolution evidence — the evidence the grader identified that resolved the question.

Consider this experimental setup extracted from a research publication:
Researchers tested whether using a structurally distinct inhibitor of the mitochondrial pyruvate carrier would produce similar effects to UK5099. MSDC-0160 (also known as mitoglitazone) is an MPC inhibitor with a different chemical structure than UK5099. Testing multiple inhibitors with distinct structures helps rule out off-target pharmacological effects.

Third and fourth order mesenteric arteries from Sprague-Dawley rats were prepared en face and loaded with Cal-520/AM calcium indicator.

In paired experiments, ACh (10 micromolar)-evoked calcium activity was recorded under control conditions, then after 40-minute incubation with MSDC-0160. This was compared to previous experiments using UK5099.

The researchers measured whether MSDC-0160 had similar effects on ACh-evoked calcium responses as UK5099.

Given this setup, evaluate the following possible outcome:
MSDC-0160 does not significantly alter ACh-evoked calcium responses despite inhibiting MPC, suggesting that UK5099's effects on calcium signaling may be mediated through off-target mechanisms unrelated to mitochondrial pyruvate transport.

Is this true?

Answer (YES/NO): NO